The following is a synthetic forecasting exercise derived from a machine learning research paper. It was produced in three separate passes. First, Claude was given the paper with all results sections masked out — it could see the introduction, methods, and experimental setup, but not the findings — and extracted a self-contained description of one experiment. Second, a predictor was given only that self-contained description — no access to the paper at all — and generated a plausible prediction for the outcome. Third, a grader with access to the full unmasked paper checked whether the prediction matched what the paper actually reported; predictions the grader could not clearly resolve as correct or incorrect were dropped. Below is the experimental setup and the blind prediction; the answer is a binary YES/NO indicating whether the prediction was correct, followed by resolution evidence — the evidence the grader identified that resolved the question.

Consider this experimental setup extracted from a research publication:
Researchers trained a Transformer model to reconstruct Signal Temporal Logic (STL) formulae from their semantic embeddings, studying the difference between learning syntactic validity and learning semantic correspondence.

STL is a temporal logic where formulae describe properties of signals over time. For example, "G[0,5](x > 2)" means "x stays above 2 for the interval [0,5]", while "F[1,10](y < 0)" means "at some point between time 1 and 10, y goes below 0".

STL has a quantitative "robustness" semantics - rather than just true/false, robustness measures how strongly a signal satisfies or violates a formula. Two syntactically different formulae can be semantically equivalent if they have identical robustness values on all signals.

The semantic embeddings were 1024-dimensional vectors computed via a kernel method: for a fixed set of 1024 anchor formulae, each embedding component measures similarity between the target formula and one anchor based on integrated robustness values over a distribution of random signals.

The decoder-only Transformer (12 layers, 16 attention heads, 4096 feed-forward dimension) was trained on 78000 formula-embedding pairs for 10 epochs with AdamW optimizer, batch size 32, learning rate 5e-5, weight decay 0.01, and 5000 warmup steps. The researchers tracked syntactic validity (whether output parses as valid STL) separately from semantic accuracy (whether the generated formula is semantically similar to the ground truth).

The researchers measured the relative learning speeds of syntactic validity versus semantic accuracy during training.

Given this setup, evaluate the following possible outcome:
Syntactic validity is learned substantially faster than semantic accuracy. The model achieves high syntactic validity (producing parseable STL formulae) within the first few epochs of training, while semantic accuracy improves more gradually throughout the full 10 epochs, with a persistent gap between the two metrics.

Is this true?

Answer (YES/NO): YES